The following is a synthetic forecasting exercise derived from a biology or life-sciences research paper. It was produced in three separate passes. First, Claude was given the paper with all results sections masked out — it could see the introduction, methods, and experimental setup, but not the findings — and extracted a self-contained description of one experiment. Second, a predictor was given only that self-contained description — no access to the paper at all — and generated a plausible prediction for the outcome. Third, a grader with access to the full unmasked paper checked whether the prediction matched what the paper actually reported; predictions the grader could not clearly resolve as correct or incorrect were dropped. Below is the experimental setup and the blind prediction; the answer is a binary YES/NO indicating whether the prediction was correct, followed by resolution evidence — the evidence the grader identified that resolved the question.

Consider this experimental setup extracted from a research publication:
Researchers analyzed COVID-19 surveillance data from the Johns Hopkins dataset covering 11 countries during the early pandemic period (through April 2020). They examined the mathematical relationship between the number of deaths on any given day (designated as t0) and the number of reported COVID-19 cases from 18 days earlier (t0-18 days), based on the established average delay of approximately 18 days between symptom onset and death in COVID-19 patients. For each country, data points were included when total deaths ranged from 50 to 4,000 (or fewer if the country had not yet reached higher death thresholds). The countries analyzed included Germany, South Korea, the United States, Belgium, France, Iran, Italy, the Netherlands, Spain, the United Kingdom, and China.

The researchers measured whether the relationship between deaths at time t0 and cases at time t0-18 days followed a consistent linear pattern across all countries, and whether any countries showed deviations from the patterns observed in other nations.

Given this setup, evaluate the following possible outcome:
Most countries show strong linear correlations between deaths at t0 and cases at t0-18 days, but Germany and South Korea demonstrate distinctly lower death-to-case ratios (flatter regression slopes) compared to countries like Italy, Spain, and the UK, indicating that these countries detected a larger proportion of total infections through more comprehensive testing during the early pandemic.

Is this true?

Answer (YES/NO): NO